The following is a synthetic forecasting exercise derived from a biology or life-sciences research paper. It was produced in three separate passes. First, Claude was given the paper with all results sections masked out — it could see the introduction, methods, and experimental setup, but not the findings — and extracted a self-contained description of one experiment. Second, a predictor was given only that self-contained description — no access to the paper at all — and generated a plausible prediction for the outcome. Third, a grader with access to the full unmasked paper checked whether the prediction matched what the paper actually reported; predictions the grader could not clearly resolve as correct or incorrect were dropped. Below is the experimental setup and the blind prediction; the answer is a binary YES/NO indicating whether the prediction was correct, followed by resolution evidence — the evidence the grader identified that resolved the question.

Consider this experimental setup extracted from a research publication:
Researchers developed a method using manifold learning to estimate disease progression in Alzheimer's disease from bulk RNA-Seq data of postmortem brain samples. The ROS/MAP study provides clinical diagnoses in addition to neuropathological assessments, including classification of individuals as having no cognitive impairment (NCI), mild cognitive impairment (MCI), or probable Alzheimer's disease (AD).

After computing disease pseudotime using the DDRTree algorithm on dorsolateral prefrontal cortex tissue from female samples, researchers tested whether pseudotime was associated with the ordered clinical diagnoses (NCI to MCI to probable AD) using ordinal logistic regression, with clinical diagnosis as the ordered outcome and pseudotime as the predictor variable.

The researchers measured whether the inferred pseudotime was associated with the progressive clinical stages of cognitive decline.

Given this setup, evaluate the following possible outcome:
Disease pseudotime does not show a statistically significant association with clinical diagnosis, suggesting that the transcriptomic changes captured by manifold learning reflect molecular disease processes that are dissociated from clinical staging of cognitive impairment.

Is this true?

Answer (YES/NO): NO